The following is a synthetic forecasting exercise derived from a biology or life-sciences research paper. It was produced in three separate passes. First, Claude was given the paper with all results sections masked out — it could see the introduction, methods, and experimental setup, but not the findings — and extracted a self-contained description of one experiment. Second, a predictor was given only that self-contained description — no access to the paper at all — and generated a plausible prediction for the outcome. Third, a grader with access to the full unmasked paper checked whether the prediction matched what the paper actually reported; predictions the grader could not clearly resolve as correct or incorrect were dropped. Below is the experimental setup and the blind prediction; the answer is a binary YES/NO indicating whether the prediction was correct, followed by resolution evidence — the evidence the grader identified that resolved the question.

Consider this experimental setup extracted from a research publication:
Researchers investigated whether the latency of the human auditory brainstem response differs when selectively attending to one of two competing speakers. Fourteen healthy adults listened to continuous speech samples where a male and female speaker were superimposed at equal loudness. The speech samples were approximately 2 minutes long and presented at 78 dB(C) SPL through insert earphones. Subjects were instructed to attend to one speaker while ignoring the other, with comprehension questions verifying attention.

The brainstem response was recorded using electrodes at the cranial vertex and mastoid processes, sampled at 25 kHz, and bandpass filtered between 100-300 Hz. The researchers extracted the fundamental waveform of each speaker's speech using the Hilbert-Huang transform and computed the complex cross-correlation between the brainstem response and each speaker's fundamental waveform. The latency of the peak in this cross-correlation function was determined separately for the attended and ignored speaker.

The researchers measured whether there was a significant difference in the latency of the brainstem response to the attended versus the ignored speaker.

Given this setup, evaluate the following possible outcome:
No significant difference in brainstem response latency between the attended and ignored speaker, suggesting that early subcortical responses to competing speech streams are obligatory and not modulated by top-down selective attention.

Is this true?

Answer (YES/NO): NO